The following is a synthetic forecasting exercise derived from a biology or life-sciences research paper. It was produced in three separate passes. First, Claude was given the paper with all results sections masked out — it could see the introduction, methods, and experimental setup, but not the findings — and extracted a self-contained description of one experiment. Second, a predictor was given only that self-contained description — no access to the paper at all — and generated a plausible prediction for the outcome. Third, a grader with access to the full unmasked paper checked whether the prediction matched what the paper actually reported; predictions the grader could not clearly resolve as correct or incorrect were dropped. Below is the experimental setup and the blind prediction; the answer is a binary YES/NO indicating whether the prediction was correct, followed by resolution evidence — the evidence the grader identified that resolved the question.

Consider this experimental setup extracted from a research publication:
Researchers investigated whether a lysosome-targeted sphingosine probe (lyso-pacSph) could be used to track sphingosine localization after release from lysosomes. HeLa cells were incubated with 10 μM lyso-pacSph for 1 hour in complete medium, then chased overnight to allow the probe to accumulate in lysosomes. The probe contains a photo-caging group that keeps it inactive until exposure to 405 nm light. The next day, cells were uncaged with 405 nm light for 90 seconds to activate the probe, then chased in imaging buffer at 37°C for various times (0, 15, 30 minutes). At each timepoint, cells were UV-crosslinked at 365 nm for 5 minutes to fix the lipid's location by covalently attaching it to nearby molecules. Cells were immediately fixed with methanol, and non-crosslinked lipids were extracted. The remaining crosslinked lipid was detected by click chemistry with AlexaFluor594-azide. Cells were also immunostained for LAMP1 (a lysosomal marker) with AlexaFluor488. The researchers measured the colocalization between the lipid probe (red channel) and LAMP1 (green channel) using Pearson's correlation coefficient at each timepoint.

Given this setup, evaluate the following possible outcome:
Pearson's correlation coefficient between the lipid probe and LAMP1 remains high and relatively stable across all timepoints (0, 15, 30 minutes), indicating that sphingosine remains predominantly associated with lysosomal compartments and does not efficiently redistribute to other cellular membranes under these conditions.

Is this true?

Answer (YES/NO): NO